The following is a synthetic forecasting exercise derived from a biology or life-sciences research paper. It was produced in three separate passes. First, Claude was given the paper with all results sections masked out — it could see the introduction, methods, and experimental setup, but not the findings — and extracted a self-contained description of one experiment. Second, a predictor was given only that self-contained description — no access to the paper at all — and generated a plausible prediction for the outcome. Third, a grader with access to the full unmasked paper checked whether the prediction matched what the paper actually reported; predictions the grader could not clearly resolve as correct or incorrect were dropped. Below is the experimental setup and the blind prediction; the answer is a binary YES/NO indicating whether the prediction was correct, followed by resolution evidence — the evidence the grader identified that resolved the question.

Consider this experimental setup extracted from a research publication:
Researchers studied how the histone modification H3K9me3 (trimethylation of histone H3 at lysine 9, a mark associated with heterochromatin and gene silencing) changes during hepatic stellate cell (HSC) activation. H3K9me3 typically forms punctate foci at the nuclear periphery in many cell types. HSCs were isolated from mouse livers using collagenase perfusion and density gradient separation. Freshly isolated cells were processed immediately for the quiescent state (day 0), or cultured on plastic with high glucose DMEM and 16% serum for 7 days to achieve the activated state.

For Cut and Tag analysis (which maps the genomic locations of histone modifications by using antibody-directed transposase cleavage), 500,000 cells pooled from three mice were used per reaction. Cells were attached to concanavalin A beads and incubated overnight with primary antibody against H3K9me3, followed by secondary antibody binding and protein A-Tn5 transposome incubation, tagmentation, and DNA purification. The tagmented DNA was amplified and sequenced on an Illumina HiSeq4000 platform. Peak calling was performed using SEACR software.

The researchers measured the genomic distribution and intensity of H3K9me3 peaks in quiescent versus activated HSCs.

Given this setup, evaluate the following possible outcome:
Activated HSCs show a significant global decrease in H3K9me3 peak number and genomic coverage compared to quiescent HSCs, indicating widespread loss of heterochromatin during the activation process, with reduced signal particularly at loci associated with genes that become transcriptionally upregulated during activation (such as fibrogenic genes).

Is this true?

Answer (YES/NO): NO